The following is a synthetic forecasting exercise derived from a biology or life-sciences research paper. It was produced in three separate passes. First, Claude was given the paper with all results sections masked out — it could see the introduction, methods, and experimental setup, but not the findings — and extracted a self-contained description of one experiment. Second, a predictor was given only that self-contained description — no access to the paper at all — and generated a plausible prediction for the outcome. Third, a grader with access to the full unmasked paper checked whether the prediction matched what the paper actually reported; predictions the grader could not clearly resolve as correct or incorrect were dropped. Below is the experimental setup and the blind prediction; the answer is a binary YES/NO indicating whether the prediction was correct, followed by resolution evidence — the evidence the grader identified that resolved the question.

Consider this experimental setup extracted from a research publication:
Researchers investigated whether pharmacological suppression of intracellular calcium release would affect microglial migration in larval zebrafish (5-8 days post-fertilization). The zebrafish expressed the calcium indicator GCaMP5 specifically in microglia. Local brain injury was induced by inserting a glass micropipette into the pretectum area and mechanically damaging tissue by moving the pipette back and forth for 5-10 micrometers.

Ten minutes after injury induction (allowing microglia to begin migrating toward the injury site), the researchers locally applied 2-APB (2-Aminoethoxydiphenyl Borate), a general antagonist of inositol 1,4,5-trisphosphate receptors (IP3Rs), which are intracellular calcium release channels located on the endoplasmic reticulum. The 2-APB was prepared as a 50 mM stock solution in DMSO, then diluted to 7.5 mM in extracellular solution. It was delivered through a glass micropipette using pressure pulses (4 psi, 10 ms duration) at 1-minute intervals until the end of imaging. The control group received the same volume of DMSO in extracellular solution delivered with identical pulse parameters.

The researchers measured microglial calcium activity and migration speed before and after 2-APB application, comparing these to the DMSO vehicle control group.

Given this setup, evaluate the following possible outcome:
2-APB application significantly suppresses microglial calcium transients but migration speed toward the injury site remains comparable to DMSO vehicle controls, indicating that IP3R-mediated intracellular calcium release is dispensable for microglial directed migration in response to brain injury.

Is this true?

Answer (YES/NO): NO